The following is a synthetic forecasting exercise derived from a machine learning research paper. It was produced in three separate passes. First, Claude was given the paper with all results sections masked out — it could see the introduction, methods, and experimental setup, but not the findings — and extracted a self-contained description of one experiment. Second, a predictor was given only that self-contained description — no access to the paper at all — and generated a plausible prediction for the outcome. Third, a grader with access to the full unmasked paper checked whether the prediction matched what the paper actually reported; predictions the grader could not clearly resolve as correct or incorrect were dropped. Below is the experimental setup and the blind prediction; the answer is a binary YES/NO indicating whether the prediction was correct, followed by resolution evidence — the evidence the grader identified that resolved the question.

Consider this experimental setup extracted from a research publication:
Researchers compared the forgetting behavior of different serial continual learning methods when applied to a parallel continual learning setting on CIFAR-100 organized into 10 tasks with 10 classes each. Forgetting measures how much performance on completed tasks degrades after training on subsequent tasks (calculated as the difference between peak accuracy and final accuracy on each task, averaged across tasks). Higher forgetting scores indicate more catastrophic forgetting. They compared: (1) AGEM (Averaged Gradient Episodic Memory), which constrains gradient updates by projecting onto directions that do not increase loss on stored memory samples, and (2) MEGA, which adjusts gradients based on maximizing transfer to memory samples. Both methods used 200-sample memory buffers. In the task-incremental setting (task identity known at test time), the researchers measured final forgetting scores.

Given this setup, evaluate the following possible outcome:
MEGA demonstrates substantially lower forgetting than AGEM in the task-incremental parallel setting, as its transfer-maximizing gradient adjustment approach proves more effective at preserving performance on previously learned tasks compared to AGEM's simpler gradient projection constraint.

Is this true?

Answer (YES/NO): YES